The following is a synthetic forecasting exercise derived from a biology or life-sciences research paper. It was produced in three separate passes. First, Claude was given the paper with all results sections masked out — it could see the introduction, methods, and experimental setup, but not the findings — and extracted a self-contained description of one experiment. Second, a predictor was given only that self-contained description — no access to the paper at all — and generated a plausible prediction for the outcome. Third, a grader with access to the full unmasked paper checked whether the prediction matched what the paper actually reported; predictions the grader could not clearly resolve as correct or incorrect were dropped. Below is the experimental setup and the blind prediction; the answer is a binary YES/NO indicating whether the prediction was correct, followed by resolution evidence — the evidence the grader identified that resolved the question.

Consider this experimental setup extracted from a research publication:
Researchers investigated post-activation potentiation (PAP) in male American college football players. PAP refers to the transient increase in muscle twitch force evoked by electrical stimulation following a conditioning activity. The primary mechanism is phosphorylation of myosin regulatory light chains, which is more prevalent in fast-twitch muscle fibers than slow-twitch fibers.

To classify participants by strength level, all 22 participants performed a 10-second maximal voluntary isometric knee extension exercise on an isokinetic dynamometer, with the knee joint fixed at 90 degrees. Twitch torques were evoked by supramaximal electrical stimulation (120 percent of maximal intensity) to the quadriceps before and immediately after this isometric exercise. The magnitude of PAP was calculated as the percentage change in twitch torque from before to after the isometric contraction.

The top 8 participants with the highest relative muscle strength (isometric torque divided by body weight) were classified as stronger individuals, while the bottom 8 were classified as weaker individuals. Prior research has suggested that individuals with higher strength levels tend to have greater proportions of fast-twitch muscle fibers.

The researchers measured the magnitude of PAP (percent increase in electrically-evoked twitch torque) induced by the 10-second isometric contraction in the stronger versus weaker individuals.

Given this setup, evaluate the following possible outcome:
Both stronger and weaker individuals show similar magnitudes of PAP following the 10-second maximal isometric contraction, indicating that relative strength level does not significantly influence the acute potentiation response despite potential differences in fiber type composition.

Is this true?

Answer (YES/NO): NO